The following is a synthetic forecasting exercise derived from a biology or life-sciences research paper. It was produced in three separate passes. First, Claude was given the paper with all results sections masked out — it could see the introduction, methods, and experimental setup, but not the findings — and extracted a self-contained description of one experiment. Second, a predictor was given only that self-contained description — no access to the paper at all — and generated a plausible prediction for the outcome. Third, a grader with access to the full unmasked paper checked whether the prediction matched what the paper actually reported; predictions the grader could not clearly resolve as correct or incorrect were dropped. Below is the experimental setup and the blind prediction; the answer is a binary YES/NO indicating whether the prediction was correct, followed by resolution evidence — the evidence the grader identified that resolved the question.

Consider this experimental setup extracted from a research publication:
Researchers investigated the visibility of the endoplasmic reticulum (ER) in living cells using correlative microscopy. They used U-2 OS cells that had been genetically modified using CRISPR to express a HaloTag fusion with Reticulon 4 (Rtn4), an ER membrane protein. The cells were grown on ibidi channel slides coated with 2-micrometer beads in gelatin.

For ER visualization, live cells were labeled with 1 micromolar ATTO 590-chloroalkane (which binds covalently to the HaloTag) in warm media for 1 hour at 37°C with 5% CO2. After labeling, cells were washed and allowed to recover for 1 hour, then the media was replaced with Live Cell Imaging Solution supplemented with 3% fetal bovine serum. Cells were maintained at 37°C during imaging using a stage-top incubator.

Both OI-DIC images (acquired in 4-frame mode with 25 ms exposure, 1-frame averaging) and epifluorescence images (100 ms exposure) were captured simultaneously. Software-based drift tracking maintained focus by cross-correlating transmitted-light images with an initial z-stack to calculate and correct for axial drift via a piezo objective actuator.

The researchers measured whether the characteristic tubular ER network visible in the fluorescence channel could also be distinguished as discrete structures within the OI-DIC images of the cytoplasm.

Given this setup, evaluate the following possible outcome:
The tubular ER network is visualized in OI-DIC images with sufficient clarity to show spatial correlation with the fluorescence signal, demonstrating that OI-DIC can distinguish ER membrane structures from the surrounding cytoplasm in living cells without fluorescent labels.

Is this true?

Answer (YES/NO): NO